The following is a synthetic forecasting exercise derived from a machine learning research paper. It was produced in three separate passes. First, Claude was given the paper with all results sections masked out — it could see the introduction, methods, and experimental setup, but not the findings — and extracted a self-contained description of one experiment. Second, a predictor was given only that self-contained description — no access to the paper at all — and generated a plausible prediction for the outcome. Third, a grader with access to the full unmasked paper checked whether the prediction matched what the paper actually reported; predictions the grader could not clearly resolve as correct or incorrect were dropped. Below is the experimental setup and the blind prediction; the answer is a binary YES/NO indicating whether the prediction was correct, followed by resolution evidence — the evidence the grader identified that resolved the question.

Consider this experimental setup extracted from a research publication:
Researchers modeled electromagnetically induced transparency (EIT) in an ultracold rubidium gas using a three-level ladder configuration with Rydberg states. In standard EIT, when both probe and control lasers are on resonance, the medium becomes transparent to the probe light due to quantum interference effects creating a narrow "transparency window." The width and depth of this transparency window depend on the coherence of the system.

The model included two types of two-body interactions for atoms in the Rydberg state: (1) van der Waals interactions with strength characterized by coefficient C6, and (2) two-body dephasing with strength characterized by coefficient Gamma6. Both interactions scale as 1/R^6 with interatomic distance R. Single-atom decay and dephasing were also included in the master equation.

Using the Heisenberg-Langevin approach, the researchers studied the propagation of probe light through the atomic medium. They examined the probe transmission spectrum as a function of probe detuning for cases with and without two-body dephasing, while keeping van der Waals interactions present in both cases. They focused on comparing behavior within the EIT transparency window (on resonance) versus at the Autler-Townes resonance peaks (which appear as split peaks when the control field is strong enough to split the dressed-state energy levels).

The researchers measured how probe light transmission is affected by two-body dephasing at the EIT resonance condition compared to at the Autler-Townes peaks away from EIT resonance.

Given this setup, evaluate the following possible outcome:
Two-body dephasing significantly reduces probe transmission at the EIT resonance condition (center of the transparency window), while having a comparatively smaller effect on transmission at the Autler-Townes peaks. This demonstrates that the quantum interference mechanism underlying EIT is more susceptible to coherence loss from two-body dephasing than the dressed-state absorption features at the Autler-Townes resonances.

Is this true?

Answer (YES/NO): YES